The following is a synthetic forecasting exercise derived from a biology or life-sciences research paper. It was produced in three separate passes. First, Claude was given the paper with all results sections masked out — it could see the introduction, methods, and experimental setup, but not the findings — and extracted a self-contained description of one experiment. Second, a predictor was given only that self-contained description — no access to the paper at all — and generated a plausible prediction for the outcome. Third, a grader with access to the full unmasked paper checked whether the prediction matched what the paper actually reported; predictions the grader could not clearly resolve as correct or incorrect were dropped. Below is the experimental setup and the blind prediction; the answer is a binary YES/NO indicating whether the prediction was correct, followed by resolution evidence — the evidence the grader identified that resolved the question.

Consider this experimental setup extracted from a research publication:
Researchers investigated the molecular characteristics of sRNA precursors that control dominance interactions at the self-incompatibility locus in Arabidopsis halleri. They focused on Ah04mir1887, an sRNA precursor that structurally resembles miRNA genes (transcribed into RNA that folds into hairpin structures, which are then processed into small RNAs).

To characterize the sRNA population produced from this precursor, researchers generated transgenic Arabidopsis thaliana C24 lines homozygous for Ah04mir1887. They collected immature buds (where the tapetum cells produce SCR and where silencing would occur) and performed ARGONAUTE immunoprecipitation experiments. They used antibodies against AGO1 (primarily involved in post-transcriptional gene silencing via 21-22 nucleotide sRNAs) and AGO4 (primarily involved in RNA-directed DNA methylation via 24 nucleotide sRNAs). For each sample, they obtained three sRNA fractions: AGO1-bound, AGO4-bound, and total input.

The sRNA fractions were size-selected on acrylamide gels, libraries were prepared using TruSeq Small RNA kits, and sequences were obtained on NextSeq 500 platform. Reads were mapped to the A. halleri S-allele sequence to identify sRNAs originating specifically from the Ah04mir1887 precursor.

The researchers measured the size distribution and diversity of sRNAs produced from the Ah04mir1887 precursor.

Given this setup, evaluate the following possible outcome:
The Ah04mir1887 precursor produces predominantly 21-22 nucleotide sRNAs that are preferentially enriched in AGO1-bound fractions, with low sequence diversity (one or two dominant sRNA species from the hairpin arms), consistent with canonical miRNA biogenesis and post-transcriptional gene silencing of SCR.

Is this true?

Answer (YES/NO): NO